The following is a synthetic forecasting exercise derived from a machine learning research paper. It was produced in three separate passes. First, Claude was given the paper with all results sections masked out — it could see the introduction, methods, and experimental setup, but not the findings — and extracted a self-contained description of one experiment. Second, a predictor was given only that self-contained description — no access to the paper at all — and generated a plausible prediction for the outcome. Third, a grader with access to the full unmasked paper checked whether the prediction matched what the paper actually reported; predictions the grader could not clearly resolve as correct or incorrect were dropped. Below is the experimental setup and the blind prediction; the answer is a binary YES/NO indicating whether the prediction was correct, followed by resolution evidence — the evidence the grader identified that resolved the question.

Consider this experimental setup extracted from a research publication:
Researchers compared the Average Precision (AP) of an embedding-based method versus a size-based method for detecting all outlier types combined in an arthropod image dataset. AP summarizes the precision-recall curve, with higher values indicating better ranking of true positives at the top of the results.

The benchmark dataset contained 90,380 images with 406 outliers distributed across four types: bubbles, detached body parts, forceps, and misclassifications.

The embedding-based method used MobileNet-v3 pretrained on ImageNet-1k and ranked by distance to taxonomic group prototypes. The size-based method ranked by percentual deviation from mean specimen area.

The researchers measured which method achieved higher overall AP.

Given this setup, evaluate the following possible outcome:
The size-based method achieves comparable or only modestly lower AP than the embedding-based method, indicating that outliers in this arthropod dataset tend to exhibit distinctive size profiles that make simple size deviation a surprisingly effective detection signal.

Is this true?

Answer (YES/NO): NO